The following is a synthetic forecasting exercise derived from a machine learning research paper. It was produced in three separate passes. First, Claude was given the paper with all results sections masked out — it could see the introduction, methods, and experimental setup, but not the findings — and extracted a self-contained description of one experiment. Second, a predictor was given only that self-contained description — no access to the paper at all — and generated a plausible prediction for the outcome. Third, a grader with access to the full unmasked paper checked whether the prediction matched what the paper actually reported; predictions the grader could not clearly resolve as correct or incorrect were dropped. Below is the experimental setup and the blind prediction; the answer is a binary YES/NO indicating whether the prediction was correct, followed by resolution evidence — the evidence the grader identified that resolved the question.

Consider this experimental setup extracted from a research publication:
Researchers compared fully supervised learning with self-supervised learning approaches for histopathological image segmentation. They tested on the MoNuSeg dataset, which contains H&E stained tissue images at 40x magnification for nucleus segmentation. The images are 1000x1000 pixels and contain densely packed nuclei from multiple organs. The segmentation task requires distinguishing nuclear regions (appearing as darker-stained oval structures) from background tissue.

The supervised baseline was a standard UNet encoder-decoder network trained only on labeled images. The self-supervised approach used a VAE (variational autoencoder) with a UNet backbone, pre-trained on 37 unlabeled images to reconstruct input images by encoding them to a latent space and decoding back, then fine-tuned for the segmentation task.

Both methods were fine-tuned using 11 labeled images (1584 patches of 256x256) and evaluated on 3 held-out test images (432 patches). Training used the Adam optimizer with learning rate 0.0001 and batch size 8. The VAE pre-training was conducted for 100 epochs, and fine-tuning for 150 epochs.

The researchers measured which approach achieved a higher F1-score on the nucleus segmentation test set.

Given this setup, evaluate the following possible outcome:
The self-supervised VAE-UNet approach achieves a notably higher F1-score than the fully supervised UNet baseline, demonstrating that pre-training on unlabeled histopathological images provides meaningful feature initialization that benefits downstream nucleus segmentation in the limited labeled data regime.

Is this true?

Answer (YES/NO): NO